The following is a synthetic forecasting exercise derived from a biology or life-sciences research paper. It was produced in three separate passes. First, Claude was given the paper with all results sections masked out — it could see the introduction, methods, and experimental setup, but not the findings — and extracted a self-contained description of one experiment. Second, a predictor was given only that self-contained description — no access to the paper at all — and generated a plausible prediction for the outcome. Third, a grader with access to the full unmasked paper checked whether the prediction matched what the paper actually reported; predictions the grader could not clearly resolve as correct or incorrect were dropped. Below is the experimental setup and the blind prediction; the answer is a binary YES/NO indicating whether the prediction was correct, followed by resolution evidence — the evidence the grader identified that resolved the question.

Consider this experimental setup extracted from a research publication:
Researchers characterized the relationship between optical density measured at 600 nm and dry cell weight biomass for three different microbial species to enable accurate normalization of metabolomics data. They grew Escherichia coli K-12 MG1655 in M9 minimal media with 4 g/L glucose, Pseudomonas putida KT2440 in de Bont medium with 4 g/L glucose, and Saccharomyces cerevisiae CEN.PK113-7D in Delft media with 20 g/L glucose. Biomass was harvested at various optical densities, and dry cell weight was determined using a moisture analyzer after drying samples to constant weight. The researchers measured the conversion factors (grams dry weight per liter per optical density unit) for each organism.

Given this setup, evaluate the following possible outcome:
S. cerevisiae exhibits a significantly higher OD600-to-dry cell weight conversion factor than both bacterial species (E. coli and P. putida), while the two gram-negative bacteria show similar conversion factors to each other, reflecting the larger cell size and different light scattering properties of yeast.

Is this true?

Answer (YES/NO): NO